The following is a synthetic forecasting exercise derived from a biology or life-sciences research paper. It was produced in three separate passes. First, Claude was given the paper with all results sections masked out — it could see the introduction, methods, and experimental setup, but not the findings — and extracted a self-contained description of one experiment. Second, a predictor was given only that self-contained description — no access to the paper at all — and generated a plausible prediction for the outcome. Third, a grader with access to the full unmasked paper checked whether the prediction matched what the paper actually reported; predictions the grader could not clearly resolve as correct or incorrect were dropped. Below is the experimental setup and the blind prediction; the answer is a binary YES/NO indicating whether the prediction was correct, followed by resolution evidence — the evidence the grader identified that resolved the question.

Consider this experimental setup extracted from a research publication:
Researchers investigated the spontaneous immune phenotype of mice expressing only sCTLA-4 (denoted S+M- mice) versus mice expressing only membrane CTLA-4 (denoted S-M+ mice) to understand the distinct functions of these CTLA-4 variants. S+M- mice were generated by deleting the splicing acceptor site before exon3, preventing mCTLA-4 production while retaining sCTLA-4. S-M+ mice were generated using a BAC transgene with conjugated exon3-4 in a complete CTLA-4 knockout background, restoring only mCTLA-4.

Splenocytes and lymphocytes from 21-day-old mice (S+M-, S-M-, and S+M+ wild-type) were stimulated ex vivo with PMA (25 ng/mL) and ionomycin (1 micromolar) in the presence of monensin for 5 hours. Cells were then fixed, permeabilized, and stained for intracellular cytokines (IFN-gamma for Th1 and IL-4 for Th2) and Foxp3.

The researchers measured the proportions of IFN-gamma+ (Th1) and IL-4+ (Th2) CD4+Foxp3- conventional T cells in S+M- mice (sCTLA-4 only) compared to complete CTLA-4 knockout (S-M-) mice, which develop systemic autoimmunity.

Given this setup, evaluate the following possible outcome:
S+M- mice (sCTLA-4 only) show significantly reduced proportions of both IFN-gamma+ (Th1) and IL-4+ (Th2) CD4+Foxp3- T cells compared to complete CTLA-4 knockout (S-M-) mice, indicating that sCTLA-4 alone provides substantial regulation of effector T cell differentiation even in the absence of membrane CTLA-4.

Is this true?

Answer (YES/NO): NO